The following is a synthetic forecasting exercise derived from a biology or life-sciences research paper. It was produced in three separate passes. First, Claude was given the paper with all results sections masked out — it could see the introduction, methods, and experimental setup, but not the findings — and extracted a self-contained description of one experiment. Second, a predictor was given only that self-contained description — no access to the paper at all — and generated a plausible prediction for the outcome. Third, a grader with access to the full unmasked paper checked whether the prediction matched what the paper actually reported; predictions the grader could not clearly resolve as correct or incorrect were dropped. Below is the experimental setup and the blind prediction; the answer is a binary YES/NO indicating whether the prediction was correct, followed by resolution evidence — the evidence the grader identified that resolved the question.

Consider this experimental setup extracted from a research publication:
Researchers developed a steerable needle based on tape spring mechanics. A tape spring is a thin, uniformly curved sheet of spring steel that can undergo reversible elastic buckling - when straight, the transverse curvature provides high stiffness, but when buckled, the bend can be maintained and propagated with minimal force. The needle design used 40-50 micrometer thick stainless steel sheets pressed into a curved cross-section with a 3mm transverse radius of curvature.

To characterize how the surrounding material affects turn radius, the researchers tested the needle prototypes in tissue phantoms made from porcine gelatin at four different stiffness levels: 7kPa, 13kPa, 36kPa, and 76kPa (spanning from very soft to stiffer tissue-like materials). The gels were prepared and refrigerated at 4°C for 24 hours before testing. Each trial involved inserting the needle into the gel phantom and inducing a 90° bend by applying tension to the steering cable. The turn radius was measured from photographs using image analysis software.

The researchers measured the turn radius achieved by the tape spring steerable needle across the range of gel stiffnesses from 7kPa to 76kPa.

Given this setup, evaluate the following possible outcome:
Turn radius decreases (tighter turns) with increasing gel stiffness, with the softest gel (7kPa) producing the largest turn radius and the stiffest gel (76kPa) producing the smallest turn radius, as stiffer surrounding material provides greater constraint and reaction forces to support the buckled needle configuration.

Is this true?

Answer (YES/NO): NO